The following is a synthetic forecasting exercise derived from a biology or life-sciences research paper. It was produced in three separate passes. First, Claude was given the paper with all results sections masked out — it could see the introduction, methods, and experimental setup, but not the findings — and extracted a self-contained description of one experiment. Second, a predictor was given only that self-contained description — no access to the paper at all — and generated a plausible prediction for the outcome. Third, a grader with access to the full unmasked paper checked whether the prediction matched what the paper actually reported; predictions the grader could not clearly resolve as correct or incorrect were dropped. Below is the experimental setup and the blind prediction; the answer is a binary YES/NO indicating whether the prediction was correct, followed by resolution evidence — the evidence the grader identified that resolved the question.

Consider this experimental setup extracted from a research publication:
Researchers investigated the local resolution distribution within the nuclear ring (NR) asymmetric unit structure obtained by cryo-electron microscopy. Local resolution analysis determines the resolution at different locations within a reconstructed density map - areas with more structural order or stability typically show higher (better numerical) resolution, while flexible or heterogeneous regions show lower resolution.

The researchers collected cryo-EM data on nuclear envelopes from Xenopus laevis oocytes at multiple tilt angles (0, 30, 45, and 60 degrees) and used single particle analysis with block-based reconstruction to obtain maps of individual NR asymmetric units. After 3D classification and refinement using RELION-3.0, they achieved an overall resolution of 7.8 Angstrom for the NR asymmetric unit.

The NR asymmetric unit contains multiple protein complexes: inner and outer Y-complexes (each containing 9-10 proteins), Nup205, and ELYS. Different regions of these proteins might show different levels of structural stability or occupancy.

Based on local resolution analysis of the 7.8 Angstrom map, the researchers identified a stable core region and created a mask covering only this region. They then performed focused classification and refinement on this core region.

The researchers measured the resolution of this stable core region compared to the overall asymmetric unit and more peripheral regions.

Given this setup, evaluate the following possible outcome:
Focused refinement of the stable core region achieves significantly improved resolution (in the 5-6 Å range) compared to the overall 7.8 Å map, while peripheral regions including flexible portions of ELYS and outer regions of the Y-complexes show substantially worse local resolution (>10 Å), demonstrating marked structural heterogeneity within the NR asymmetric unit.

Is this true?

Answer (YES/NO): NO